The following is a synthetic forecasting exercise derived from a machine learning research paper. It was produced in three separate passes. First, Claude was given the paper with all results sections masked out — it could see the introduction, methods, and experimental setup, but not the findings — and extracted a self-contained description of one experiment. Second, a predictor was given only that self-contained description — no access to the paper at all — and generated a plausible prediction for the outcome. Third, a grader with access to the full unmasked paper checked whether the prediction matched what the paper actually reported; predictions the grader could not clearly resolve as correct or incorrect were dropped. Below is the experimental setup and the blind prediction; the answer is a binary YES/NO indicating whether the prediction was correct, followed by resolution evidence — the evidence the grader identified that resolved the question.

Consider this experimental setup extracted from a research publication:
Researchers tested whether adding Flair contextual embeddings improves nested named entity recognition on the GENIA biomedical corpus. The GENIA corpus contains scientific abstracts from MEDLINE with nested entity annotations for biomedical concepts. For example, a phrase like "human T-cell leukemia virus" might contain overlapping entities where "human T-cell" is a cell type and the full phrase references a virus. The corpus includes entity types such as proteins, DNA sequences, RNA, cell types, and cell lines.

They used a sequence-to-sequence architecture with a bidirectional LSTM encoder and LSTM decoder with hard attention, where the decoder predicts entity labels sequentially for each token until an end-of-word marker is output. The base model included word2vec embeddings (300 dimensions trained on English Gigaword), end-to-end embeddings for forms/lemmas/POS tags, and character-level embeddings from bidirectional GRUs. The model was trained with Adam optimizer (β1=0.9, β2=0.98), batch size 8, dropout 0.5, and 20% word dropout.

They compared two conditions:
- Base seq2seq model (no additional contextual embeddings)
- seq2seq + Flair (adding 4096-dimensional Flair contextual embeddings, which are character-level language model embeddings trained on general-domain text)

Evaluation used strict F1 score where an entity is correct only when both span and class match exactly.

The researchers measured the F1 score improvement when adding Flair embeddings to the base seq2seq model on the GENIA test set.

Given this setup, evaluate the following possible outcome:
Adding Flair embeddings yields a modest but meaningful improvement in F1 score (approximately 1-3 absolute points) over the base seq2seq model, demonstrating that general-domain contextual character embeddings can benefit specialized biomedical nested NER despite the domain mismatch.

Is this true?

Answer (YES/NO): NO